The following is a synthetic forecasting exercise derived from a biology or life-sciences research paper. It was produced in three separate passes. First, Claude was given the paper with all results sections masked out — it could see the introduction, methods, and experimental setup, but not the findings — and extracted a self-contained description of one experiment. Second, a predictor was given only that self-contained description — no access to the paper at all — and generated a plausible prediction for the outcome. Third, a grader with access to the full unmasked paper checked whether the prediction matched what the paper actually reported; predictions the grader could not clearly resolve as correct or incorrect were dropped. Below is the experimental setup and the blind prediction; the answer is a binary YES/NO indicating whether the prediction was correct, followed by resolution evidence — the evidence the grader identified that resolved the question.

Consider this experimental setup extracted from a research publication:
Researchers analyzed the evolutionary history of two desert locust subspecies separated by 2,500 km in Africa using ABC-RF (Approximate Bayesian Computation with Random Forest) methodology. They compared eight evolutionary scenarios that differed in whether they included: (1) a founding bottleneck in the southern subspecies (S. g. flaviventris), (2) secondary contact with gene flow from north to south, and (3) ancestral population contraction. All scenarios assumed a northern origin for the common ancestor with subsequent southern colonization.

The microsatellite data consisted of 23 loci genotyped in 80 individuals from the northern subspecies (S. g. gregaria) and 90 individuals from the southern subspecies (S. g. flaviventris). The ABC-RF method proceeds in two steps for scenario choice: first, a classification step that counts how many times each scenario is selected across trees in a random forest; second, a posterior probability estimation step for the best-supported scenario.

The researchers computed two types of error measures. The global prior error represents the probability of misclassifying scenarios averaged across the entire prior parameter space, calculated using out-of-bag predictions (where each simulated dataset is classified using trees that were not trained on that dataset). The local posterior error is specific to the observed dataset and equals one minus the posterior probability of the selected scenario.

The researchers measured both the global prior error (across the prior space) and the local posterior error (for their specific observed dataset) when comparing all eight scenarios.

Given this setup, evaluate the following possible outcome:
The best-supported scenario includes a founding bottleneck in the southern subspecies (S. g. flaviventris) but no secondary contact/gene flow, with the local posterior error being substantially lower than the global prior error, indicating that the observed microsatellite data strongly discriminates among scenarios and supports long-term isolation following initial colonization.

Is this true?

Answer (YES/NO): NO